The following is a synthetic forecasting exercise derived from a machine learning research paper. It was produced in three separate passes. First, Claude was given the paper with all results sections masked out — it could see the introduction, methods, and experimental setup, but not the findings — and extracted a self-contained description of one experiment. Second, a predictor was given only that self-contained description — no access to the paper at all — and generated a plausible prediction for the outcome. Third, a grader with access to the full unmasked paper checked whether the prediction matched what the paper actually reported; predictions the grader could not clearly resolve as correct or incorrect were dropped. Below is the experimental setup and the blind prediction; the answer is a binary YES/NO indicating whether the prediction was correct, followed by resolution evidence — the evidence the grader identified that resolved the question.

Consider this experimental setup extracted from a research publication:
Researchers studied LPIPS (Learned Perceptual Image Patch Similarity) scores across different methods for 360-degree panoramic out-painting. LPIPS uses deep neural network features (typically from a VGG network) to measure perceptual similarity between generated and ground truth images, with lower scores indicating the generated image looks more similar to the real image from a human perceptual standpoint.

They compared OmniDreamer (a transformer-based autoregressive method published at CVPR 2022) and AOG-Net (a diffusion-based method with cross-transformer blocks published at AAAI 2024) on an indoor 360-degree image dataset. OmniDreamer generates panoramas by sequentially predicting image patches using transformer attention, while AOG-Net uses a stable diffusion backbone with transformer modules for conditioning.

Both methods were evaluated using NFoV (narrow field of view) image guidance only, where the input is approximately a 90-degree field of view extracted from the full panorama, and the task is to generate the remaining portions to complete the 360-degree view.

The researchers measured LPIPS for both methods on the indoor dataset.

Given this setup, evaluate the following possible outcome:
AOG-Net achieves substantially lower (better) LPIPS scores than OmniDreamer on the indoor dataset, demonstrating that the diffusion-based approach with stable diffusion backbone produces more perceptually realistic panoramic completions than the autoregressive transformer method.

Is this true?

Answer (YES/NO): YES